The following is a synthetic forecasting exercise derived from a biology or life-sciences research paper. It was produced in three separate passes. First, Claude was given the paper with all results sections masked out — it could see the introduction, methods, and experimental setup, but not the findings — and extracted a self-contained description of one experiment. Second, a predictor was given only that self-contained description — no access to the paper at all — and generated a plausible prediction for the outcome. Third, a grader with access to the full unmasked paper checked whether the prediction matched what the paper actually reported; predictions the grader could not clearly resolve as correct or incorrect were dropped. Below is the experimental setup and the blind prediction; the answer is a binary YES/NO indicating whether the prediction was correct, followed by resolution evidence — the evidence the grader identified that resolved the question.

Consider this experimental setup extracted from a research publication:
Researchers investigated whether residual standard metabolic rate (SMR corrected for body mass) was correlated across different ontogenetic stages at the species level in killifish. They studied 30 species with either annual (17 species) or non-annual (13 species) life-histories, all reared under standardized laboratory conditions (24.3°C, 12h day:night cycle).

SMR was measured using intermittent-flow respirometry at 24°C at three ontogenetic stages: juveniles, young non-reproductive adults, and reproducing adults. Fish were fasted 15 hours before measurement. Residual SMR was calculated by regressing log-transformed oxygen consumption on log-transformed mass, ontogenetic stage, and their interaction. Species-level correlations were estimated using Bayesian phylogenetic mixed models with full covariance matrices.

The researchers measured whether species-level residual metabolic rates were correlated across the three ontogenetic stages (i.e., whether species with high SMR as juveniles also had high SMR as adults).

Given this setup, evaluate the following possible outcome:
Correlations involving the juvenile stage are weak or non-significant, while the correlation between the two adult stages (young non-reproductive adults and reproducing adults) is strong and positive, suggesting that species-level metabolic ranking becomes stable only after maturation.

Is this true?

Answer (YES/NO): NO